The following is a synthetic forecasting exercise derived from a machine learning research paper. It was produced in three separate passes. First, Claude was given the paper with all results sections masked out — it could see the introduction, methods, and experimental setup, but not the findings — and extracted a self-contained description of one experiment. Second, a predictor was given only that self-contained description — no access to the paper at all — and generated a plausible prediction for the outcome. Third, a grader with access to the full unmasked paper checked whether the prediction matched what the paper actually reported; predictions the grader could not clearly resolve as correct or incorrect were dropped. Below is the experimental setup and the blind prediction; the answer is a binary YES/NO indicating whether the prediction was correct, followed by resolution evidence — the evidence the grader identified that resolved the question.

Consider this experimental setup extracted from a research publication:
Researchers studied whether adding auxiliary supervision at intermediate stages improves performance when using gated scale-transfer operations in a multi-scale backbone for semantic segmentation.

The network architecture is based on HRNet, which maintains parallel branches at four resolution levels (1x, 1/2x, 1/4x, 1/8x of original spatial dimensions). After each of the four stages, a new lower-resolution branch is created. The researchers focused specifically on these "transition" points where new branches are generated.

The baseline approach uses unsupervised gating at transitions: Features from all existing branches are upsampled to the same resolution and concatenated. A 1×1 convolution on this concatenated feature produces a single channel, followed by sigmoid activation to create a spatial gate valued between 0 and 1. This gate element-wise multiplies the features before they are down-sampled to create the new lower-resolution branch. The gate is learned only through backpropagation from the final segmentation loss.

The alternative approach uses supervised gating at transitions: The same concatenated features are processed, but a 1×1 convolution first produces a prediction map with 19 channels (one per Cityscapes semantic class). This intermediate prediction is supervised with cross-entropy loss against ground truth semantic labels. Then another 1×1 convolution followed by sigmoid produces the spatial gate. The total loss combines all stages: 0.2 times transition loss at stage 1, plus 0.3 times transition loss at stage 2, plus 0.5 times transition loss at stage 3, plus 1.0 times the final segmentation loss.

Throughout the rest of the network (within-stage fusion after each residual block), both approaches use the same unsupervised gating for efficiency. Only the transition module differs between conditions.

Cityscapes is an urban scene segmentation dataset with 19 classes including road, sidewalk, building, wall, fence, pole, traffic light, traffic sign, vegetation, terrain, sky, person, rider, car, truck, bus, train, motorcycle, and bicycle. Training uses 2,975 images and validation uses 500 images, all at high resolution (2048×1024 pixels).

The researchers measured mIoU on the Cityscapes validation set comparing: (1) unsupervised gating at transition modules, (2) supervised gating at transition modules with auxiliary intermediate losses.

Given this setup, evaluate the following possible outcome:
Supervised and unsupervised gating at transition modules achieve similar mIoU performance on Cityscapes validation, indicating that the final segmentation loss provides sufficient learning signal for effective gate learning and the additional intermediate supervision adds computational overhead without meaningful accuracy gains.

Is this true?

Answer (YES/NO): NO